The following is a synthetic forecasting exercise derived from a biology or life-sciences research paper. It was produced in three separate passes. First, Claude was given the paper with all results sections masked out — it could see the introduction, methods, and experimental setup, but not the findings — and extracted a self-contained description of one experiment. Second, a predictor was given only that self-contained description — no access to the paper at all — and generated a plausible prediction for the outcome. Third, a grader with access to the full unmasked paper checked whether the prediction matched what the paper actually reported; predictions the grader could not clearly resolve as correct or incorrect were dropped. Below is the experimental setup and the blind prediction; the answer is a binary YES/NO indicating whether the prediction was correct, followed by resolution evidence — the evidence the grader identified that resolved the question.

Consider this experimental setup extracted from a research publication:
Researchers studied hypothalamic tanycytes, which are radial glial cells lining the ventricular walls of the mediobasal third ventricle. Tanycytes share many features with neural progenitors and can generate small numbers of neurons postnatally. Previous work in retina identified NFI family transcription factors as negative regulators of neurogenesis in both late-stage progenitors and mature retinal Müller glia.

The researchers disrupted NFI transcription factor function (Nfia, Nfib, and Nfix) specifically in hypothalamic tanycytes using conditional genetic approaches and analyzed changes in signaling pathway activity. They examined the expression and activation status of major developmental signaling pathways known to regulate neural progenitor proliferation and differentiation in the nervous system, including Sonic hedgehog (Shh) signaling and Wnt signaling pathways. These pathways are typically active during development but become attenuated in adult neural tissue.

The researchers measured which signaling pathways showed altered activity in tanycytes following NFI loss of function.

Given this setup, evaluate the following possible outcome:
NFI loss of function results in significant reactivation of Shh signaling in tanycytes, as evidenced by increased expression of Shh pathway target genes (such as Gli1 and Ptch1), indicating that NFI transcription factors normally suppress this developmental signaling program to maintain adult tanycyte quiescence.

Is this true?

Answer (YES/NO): NO